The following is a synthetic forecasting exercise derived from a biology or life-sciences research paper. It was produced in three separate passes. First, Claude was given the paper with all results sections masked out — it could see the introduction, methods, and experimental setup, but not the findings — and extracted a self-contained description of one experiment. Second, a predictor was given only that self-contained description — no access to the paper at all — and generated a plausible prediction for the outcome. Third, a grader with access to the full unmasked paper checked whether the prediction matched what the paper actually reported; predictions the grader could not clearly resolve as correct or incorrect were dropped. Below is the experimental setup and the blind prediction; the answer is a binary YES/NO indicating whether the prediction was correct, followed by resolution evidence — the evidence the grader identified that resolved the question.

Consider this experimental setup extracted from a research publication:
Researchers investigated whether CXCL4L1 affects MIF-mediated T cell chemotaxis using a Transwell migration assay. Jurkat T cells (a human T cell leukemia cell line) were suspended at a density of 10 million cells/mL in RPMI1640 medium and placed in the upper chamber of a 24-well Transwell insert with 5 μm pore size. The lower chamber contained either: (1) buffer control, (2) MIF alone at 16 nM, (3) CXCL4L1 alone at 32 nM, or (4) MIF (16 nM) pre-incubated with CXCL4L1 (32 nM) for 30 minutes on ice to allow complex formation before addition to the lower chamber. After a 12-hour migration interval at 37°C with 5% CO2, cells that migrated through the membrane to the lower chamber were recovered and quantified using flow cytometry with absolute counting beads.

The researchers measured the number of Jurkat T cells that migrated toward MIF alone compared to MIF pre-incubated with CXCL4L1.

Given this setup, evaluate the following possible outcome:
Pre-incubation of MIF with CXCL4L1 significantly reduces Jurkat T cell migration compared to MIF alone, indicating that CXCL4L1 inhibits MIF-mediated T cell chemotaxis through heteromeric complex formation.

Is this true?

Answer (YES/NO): YES